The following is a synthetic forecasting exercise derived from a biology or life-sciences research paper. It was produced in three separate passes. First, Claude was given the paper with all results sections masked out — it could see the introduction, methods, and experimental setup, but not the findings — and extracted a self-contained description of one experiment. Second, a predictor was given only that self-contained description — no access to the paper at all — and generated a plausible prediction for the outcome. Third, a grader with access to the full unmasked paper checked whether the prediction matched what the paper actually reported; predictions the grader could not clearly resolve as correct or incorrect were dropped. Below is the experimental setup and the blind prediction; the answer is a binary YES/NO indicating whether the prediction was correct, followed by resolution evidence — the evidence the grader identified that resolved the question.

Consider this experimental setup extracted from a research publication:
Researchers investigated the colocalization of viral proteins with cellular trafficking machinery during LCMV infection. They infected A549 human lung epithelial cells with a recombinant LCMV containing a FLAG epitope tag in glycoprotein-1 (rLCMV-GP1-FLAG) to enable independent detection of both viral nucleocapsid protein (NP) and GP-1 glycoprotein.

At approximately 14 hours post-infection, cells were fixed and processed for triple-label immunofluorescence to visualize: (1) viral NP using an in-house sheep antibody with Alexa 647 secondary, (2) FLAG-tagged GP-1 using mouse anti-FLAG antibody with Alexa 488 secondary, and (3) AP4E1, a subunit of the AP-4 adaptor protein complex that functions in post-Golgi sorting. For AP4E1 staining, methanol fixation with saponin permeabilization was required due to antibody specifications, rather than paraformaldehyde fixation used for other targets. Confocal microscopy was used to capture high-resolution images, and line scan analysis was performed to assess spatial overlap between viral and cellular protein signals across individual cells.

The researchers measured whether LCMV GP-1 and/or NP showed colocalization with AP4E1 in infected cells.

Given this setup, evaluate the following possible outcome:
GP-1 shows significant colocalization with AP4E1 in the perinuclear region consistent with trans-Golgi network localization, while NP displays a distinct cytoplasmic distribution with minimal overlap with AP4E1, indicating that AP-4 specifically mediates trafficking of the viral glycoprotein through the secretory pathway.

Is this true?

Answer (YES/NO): NO